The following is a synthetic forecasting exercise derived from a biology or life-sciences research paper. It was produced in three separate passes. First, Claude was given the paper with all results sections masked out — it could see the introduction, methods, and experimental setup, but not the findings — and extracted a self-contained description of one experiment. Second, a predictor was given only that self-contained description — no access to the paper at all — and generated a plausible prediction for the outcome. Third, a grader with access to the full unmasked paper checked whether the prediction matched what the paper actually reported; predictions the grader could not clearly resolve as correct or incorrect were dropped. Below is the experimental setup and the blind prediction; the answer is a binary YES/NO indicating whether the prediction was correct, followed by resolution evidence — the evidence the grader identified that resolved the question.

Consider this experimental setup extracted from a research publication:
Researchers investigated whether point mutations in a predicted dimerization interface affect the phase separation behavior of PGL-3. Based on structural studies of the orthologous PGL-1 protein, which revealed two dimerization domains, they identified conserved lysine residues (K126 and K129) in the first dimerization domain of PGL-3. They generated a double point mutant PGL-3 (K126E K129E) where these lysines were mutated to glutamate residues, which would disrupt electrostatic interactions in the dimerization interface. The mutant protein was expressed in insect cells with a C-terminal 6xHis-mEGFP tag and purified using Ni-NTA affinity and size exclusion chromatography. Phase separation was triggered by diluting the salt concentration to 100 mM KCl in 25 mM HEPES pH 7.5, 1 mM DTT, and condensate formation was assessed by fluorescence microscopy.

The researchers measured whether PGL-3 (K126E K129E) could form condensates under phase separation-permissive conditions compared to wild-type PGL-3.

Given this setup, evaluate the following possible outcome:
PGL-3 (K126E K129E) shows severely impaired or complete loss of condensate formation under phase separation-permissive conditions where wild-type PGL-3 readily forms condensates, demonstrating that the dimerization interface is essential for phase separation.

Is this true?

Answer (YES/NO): YES